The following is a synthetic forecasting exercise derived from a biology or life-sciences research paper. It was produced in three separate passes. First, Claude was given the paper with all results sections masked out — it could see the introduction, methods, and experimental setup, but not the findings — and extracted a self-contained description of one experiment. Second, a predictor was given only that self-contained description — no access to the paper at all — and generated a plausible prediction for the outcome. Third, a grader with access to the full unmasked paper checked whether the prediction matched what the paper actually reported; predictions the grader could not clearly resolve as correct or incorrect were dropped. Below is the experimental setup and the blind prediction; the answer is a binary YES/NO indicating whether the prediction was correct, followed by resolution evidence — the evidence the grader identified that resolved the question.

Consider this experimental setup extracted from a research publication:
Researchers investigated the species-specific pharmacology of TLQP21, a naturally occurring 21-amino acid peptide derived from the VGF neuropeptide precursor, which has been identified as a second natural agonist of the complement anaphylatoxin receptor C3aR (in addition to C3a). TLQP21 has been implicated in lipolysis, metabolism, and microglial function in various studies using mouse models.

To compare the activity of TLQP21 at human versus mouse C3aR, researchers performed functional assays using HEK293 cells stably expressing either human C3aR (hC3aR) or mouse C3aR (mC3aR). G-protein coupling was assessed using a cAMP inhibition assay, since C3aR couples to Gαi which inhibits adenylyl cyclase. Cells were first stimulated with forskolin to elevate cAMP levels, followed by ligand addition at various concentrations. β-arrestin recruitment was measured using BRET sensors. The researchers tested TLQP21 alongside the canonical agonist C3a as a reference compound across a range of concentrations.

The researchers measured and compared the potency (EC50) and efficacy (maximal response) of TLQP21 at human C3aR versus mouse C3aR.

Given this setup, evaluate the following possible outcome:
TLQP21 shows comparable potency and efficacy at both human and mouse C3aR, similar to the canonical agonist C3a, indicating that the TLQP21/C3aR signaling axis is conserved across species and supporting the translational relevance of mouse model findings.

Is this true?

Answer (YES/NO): NO